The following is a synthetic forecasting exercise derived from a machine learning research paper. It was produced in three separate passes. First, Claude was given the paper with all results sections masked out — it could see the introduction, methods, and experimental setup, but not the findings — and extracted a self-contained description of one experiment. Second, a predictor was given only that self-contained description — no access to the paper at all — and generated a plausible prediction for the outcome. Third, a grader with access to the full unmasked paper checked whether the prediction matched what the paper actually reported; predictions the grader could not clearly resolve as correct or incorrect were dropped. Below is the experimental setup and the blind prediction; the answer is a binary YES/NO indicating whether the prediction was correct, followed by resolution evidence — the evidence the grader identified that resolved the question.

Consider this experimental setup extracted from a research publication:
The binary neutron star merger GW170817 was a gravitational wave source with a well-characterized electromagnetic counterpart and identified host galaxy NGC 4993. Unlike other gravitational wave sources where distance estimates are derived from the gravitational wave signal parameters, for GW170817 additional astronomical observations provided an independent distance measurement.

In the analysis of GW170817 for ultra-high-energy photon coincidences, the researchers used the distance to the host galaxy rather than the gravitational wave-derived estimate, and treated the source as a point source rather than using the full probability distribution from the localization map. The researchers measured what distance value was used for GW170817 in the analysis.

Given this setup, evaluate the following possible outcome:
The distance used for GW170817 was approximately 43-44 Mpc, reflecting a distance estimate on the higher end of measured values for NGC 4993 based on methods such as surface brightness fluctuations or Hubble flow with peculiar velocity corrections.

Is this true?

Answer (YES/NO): NO